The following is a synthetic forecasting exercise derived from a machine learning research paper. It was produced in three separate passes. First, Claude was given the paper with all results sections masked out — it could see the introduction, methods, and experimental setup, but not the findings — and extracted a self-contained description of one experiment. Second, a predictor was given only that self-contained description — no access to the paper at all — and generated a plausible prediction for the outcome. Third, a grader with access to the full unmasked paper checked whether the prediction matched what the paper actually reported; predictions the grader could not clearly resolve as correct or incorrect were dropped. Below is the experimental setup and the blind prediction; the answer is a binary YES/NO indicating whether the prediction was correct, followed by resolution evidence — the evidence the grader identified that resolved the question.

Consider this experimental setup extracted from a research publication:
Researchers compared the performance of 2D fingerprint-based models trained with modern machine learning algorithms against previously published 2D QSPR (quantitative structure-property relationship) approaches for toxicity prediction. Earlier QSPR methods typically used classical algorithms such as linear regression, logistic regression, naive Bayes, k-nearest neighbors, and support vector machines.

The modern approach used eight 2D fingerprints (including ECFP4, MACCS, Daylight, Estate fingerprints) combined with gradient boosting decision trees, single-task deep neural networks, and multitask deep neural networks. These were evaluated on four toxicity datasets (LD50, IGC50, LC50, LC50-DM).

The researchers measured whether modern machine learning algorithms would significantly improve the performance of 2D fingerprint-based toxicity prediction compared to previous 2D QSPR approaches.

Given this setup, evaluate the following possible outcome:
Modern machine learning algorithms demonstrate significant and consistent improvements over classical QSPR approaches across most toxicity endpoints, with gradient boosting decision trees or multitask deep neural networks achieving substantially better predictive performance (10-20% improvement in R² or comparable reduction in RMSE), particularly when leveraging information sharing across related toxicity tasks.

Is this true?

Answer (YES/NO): NO